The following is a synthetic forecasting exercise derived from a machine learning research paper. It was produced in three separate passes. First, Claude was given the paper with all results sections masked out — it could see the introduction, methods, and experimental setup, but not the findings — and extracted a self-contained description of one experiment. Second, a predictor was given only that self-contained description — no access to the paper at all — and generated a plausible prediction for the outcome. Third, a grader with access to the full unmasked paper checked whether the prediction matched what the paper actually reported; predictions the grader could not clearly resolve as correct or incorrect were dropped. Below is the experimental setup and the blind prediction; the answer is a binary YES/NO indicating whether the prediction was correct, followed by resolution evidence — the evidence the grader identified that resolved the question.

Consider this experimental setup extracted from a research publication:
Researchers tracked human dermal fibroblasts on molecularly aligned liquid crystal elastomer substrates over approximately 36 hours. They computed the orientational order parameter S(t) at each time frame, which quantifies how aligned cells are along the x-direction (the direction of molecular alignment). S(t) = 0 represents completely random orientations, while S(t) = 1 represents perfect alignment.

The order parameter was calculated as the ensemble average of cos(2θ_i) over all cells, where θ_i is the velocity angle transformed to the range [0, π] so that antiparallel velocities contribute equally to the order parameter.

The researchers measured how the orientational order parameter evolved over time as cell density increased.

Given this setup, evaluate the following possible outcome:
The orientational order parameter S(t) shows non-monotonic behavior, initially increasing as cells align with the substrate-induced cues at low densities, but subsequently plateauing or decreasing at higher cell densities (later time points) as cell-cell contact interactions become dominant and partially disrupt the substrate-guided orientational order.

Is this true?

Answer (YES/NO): NO